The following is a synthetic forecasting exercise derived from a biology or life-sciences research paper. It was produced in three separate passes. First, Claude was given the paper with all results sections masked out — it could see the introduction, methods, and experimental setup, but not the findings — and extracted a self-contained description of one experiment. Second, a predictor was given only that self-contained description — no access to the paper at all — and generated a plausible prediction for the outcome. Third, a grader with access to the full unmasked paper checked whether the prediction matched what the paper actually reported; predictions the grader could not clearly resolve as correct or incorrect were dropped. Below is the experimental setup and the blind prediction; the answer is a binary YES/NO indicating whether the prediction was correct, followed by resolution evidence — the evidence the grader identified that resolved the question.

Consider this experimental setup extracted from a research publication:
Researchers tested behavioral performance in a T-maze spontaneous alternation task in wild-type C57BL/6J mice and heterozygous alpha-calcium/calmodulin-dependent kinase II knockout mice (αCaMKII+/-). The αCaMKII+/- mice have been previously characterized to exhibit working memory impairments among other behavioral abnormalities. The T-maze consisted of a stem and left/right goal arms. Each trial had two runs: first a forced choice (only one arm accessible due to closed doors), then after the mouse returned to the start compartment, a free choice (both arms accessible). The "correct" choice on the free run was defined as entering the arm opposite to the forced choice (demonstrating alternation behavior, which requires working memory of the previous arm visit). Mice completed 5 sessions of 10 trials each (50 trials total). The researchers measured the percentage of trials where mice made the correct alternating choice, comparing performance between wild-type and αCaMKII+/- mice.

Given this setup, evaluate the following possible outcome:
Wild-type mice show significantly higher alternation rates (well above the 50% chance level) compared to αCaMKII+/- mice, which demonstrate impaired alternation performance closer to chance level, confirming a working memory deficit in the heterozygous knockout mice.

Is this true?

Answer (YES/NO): YES